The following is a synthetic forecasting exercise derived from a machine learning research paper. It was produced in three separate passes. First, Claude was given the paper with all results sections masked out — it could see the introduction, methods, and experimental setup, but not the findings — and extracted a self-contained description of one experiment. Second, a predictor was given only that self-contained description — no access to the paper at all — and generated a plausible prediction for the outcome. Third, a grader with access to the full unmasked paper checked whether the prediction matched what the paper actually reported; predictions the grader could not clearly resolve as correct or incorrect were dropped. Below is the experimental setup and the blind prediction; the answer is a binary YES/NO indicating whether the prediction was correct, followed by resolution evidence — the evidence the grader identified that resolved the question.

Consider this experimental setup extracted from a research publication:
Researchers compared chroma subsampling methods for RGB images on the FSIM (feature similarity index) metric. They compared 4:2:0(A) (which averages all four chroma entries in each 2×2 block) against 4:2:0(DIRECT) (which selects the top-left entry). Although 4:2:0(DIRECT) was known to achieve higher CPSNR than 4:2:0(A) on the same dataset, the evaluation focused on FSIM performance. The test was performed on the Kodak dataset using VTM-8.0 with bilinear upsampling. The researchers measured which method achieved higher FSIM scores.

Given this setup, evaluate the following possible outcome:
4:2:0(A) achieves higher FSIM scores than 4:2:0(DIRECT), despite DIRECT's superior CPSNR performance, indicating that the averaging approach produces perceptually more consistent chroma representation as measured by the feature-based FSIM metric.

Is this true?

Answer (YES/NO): YES